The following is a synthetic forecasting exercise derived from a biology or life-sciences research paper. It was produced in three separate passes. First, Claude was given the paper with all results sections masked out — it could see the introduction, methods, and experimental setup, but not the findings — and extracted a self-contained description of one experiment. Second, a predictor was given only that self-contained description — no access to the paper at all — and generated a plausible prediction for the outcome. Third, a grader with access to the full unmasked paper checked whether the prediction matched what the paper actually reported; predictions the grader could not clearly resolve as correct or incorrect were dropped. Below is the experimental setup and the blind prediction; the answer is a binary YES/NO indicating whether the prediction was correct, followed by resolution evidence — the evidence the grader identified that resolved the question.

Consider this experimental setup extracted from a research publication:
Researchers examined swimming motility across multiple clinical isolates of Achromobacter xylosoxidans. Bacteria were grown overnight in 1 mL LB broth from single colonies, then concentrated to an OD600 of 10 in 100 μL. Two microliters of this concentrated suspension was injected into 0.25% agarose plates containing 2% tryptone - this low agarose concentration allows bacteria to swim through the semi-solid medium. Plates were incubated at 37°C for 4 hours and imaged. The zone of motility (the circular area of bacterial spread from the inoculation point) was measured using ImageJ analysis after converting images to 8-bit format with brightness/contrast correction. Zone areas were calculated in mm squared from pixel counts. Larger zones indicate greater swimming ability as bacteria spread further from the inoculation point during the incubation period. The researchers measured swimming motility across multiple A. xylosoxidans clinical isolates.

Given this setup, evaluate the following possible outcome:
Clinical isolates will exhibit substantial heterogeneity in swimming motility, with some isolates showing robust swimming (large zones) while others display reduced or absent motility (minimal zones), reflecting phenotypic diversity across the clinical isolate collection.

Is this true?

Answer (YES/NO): YES